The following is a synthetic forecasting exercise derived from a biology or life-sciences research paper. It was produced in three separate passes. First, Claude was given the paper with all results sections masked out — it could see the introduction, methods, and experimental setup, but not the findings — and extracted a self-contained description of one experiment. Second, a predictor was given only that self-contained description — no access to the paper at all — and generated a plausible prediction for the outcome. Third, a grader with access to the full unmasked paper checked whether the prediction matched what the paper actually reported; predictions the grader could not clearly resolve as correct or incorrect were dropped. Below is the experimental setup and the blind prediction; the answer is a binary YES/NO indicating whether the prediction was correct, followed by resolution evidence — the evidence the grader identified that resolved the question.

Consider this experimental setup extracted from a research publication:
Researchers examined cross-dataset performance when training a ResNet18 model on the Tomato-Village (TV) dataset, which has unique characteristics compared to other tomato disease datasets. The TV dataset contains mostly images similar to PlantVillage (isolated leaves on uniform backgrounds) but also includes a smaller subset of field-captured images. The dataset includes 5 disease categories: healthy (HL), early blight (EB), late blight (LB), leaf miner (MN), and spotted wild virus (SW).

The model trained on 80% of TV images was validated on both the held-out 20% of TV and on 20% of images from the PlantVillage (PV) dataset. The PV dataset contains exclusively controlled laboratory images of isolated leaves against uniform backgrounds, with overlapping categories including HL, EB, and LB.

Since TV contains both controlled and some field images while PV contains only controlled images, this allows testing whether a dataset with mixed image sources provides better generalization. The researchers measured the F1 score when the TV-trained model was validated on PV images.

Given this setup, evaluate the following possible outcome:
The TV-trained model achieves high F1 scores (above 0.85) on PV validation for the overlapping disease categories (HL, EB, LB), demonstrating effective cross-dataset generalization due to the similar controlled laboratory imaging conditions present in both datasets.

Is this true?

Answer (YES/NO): NO